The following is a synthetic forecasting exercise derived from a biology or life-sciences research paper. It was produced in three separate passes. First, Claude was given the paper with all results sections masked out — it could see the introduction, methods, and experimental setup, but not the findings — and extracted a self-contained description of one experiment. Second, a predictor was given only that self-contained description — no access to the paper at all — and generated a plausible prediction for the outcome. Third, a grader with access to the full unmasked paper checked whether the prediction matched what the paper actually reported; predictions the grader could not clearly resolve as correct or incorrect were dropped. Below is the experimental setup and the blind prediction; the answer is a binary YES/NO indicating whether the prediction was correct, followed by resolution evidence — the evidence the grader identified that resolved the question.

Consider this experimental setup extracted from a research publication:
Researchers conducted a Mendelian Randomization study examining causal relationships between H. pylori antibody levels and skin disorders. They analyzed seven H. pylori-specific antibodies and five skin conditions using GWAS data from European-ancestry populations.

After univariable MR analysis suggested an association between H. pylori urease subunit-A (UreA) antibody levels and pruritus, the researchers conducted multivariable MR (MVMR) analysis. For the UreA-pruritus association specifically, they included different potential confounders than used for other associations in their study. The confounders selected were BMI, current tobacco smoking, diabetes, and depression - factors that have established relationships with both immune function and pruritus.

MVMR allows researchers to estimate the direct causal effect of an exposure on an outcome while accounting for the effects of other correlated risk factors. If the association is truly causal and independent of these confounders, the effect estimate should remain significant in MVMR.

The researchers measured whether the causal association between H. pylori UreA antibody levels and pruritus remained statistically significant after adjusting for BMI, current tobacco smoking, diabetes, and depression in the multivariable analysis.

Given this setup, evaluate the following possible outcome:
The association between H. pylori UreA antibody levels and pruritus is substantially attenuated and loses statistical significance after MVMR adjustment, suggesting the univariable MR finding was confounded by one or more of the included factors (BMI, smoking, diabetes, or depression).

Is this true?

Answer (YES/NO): YES